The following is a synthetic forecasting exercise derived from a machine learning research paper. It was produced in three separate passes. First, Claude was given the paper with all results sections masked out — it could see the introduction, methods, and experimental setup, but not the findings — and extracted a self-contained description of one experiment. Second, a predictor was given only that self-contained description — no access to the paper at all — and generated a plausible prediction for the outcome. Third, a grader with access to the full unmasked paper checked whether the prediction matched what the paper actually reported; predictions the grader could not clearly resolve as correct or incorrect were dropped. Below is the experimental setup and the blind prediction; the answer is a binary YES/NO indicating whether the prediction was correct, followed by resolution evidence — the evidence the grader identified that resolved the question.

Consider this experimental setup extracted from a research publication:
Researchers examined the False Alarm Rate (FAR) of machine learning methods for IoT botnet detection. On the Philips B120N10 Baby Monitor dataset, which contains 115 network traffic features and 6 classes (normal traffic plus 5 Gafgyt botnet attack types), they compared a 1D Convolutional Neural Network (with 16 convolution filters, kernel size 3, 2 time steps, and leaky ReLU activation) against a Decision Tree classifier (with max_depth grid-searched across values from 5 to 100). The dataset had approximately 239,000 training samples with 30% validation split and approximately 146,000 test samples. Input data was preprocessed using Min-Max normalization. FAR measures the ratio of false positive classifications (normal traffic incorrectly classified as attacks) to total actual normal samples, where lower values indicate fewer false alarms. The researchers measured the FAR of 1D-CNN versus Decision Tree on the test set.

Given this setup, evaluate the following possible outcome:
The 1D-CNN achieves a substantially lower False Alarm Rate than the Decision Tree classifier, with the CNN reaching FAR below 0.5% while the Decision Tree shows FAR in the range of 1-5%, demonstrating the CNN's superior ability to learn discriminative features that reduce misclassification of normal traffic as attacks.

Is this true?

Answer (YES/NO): NO